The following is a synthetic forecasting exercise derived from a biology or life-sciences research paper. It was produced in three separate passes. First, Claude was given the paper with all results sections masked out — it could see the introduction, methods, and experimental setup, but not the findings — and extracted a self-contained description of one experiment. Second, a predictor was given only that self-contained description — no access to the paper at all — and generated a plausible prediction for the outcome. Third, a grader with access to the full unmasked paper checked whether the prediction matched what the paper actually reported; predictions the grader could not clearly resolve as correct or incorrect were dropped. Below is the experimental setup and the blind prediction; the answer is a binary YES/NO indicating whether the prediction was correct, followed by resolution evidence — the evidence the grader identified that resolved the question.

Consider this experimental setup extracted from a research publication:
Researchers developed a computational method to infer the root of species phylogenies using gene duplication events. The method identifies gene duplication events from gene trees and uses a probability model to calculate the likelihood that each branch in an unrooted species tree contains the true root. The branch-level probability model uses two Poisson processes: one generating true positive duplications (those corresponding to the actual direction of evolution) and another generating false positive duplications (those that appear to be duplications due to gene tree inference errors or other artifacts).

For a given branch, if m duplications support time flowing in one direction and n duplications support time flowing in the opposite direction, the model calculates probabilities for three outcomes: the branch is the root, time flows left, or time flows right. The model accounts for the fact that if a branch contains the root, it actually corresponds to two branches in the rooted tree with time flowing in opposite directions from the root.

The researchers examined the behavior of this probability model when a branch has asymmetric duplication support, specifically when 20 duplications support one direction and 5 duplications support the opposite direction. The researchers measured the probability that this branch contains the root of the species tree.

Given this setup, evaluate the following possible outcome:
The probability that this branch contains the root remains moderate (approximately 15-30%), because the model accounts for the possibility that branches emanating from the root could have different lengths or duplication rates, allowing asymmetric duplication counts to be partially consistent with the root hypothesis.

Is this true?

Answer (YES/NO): NO